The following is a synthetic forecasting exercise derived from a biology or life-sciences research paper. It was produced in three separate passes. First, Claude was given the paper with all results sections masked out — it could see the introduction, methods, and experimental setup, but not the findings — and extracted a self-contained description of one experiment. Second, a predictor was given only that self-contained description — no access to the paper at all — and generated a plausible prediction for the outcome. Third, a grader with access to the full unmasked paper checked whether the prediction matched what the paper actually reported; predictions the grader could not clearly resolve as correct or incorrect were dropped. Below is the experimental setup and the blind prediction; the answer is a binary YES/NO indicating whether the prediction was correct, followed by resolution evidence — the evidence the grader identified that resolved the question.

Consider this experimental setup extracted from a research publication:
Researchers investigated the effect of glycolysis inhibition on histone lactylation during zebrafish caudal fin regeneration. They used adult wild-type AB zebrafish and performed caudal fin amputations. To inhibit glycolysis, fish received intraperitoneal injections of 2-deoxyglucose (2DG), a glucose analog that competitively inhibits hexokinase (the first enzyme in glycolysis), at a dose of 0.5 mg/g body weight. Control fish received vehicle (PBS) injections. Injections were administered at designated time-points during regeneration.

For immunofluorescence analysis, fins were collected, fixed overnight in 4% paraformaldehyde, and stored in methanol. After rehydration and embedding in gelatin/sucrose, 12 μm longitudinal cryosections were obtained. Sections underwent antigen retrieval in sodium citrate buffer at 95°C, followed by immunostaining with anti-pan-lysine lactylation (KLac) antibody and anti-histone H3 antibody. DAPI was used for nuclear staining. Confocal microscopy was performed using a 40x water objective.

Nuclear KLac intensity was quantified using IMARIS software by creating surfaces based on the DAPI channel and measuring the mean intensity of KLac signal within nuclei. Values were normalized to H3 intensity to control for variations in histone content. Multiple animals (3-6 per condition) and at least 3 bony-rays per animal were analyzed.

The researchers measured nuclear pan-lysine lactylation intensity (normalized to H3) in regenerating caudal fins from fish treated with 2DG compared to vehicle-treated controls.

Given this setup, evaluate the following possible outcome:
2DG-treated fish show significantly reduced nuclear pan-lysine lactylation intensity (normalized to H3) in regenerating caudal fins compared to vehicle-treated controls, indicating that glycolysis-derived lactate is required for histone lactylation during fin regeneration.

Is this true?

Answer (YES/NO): YES